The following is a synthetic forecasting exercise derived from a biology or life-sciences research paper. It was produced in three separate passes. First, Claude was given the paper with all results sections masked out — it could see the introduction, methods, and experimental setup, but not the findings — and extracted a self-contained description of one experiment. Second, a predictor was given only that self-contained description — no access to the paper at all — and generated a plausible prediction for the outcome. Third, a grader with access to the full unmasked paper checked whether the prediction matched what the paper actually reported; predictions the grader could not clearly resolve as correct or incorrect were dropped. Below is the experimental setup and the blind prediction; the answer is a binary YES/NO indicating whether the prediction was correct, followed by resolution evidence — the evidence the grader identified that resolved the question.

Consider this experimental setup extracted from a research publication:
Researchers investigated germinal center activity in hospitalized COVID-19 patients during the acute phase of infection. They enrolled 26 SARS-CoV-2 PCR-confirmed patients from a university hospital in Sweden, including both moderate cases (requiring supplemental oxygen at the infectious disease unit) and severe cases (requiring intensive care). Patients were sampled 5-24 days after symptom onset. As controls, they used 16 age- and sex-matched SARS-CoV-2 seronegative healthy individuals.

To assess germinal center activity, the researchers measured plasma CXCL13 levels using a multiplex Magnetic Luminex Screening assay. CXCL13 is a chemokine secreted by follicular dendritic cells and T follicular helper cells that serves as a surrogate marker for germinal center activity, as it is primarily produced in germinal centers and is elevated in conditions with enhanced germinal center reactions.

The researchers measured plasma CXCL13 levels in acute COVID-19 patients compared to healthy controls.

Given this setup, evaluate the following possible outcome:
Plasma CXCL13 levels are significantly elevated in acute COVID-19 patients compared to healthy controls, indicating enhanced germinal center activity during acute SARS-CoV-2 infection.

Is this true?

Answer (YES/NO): YES